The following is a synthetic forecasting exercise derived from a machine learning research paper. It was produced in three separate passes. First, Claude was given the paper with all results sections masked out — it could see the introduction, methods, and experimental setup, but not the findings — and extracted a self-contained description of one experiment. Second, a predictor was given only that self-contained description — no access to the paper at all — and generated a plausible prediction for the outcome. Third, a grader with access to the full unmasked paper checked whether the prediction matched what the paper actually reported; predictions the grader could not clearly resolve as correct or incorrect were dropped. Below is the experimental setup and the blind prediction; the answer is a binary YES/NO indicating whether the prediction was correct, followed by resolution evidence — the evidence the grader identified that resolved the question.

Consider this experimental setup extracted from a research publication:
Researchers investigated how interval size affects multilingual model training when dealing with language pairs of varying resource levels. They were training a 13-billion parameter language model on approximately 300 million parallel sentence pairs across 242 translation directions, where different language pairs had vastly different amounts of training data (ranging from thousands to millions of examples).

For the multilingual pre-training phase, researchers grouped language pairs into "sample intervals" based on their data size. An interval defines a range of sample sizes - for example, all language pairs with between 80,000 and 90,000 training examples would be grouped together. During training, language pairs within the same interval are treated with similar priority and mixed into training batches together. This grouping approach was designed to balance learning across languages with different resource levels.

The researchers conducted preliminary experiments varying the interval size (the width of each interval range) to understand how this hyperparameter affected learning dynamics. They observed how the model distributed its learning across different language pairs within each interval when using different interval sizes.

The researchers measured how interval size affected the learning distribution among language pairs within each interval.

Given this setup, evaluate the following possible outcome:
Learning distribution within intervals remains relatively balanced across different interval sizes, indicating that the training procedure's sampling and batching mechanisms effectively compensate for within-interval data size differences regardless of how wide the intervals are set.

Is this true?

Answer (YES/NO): NO